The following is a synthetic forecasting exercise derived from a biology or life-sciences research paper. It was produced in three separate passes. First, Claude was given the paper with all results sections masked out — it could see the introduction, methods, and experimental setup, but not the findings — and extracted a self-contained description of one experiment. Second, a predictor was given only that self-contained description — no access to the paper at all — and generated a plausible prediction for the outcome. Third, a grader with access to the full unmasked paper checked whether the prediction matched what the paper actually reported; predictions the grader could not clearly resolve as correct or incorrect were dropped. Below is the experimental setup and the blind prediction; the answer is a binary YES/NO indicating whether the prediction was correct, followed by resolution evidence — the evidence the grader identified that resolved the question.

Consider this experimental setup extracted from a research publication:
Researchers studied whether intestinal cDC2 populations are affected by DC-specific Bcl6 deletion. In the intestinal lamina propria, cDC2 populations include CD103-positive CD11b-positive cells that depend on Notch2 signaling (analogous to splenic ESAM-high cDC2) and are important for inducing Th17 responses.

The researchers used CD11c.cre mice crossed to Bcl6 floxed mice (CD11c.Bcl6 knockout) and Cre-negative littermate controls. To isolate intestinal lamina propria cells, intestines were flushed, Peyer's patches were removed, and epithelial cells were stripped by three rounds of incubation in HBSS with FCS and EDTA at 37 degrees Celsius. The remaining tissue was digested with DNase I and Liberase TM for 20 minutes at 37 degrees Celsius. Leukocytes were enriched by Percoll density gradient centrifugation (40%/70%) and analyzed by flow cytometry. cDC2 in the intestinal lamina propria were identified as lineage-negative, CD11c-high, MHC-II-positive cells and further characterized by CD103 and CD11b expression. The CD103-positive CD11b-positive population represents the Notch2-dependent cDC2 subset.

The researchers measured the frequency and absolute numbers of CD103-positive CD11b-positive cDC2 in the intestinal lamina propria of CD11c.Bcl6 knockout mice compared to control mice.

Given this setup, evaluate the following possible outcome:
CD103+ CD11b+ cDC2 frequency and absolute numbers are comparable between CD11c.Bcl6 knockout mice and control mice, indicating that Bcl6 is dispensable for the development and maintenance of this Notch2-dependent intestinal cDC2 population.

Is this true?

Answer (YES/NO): NO